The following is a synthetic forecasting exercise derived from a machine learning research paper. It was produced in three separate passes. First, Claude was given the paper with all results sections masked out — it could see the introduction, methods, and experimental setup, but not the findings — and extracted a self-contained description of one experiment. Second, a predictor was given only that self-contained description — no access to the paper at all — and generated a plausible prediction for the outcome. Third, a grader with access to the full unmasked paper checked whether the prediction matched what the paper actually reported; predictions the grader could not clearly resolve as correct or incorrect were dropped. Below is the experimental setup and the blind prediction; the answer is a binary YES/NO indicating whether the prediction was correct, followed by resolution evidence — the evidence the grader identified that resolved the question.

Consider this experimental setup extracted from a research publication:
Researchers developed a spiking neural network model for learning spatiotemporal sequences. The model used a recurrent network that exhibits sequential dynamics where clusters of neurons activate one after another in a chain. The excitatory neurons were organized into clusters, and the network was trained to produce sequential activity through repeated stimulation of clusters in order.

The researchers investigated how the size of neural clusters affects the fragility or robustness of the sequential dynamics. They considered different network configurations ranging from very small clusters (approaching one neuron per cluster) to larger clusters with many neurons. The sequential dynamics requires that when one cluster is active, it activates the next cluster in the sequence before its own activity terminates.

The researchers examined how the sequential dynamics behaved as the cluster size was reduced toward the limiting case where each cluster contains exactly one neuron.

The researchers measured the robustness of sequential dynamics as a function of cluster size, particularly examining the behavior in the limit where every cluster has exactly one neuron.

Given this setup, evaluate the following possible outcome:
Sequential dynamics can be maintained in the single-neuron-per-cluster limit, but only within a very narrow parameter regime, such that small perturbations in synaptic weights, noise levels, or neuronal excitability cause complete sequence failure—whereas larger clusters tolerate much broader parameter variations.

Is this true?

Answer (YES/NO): NO